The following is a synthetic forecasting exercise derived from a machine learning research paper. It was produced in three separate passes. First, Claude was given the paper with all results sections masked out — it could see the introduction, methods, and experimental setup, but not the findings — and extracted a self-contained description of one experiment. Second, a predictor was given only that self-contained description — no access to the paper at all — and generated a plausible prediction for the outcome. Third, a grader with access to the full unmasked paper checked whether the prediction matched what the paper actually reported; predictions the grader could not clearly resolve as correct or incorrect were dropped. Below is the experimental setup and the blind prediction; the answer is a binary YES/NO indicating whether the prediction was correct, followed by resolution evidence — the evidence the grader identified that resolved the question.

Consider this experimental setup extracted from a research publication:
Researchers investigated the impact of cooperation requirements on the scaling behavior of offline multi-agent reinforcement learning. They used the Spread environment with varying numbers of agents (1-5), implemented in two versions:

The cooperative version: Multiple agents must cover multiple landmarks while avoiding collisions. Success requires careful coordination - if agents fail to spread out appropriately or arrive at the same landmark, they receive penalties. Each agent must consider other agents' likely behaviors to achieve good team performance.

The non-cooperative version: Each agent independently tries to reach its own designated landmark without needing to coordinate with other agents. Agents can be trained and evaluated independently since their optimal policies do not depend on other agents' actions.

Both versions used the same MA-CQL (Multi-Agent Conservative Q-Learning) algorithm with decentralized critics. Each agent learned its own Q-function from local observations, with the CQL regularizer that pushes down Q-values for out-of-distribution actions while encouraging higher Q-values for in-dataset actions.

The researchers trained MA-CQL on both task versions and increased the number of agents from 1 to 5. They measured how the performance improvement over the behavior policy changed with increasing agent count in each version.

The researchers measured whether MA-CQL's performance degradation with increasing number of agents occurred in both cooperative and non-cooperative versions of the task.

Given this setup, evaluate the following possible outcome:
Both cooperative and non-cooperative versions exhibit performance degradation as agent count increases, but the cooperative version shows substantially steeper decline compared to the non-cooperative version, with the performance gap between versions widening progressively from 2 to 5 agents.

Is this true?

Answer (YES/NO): NO